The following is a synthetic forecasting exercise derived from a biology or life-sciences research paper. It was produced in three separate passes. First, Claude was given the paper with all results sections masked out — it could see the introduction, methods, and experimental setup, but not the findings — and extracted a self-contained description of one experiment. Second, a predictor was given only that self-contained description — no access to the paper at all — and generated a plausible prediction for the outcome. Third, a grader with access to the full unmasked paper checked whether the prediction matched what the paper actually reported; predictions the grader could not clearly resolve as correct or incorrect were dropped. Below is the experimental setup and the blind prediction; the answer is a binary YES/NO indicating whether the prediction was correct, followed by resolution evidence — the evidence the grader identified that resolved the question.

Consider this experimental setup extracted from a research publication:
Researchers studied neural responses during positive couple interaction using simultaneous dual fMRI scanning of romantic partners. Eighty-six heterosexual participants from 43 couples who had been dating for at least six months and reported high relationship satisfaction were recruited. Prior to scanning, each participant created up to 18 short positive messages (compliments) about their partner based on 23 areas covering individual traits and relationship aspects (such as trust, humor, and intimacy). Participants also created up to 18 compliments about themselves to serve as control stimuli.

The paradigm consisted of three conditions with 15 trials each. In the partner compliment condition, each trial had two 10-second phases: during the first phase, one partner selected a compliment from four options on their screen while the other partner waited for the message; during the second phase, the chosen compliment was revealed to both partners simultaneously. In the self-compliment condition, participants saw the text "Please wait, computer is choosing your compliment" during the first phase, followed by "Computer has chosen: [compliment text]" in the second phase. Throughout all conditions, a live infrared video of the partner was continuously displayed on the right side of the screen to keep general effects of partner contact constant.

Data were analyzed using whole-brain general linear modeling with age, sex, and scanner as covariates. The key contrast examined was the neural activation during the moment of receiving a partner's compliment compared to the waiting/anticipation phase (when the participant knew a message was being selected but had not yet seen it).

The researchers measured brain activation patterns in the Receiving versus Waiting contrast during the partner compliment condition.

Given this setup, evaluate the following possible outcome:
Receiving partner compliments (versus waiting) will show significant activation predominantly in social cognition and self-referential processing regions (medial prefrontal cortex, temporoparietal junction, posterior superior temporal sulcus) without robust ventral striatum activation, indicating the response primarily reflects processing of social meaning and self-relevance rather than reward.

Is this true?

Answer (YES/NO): NO